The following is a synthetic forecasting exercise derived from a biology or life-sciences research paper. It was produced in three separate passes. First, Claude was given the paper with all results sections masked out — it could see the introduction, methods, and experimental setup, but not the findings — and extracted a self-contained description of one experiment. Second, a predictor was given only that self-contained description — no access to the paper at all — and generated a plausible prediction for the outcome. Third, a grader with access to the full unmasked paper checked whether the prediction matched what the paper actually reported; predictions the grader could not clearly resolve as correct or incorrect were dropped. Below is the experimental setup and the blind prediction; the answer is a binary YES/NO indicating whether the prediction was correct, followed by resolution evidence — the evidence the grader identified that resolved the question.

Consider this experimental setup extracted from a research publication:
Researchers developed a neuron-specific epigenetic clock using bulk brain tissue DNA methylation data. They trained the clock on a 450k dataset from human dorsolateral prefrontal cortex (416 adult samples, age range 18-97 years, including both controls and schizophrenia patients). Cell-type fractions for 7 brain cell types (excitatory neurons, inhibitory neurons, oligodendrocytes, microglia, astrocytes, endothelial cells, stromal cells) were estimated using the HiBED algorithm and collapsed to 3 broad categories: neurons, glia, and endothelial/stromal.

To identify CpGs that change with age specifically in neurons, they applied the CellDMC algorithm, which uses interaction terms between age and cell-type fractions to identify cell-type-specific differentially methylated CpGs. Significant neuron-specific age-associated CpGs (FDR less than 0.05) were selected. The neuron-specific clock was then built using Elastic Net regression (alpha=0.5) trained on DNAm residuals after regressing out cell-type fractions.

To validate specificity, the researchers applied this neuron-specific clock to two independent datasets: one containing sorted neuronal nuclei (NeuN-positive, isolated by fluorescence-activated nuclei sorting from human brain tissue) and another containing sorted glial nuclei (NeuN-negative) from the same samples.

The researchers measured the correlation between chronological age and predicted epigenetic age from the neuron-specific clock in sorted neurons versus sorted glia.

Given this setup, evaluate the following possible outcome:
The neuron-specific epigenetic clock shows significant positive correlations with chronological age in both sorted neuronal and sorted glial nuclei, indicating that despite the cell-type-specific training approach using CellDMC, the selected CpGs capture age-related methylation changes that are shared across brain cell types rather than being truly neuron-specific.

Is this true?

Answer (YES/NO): NO